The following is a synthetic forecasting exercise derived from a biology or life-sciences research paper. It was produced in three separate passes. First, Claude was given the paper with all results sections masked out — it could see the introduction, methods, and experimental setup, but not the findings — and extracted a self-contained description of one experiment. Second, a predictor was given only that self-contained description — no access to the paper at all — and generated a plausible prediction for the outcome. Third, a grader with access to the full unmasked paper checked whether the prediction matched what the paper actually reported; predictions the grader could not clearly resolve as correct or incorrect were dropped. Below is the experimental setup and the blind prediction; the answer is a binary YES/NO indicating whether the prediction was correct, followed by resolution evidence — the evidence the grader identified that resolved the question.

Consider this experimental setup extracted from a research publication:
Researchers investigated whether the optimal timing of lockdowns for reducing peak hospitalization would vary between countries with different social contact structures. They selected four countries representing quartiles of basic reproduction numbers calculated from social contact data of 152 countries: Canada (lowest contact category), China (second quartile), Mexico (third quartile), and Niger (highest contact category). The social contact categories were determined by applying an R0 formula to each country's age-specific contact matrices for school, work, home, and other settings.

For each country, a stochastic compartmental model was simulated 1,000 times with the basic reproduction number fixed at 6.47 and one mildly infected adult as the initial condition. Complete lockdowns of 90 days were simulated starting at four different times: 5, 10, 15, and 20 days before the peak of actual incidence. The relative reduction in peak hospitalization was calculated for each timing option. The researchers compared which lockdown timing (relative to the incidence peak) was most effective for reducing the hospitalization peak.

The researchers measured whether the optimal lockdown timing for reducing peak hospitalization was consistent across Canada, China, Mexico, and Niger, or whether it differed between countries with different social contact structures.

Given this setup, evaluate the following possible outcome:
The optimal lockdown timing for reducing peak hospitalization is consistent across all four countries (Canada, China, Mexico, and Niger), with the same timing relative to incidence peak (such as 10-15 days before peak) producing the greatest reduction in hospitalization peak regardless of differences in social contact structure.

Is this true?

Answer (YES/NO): NO